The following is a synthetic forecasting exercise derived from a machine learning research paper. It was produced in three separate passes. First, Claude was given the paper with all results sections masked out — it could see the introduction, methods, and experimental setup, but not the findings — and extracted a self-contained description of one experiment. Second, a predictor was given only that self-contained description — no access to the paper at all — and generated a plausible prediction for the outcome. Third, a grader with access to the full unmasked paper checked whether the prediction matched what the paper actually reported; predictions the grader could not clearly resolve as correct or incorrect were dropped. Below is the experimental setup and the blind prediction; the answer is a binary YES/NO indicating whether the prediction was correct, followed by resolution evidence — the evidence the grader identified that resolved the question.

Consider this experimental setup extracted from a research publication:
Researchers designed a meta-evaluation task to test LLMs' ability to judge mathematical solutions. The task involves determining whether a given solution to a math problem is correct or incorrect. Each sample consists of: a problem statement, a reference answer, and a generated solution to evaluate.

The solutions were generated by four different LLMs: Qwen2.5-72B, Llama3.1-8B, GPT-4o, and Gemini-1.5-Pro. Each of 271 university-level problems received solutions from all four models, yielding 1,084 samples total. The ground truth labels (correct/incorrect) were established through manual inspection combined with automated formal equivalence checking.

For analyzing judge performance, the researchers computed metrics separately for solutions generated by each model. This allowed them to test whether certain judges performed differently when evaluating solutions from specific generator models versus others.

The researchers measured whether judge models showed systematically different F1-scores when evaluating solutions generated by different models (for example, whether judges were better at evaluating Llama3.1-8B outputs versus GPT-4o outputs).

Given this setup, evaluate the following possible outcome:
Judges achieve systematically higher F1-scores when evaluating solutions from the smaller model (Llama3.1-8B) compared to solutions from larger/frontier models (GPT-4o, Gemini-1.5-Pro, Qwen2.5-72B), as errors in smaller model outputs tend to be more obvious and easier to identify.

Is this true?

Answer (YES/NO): YES